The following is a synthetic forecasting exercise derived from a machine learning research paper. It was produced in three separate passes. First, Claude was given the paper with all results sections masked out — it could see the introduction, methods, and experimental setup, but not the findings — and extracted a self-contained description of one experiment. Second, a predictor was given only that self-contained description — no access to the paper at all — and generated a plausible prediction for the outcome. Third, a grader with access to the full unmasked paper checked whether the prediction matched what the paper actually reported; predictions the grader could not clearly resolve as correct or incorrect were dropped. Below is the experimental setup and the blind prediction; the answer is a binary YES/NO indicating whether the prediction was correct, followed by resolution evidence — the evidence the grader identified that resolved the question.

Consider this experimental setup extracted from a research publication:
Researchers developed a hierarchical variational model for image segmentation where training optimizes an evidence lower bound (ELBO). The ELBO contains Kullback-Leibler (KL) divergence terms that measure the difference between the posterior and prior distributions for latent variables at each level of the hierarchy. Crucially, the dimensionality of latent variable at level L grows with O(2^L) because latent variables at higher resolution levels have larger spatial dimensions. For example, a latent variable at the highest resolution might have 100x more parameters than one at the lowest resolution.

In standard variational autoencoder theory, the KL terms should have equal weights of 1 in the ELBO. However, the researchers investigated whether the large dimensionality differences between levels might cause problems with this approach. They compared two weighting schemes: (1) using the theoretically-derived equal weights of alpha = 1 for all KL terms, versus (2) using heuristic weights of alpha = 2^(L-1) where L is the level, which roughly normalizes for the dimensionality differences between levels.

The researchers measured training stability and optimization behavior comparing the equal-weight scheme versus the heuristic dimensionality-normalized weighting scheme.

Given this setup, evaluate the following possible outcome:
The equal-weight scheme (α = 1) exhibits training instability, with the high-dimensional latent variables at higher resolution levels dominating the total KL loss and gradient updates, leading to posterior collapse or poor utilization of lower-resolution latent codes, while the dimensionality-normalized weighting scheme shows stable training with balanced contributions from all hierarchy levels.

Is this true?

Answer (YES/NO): NO